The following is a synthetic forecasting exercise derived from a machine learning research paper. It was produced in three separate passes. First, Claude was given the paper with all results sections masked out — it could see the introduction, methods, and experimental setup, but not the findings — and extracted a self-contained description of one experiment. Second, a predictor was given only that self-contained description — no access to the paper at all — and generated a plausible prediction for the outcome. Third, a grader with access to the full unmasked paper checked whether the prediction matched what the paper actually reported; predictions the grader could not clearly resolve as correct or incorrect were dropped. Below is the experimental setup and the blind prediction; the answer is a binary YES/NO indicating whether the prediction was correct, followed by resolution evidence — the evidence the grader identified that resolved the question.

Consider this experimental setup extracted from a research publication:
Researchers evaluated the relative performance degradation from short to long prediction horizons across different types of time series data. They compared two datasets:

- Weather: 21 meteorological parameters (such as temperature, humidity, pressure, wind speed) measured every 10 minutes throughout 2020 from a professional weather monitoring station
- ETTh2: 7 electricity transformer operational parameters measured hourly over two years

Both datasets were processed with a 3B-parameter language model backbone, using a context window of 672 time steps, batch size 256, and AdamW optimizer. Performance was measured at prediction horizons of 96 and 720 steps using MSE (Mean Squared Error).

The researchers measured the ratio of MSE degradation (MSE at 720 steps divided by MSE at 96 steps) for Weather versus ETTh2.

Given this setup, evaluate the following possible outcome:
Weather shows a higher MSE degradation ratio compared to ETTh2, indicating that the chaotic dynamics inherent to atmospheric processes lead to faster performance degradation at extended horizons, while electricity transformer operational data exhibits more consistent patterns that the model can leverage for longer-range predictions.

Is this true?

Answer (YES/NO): YES